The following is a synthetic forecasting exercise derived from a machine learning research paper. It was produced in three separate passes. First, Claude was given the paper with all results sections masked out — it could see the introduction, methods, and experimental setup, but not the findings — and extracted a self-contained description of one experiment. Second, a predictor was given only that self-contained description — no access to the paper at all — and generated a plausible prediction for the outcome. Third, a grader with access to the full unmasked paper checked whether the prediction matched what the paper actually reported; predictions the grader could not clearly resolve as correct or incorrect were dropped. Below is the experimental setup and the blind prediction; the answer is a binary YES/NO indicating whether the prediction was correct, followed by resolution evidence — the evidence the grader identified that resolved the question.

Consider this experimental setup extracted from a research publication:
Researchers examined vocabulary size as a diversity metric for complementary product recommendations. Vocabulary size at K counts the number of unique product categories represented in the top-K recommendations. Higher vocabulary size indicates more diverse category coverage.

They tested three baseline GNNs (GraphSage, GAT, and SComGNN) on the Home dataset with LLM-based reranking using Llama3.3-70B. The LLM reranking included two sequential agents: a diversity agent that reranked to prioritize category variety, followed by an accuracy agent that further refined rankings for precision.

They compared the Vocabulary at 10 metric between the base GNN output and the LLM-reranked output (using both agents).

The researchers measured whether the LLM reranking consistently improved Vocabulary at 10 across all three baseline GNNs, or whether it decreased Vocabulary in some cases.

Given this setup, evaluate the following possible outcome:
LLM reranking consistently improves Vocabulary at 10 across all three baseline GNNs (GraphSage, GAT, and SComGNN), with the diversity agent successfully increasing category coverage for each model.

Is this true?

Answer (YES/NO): NO